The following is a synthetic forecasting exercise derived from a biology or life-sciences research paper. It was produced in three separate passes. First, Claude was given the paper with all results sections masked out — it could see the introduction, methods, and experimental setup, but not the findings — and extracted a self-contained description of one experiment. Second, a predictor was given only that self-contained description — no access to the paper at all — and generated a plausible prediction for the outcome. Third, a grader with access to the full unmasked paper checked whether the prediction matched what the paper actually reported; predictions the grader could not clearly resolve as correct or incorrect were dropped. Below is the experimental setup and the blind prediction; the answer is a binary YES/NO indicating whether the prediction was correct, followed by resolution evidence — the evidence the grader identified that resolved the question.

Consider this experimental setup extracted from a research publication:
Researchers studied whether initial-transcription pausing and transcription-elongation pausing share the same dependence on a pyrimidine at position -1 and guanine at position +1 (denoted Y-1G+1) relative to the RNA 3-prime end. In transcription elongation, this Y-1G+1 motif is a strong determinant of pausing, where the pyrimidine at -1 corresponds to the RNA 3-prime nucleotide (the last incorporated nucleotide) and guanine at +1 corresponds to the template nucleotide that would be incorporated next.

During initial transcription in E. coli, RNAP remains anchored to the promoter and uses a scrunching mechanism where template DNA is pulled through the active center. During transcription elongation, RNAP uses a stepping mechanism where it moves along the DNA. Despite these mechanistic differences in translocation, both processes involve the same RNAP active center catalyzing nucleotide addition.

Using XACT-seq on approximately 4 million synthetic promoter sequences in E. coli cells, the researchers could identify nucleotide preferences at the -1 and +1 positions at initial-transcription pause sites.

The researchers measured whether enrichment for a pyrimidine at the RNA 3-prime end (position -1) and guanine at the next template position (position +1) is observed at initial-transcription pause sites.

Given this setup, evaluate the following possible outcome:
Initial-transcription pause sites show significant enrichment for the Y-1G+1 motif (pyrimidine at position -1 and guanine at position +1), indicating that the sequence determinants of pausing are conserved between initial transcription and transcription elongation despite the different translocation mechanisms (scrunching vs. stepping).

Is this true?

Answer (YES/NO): YES